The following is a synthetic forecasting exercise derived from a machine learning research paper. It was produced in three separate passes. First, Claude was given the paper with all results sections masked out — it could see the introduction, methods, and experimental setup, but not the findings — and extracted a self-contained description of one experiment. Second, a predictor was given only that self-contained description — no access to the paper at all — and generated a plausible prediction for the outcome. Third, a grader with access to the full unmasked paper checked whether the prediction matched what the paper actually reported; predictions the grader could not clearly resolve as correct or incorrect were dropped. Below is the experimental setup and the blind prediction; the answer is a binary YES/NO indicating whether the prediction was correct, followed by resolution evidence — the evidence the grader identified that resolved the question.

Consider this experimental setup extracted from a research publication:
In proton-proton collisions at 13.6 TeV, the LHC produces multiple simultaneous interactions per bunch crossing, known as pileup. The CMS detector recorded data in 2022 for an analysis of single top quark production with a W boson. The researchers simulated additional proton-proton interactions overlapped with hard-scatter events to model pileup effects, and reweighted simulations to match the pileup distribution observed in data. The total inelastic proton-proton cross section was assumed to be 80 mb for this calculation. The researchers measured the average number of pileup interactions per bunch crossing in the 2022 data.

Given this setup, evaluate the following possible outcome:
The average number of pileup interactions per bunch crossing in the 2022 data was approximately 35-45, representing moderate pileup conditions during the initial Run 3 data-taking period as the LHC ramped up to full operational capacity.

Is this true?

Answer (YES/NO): NO